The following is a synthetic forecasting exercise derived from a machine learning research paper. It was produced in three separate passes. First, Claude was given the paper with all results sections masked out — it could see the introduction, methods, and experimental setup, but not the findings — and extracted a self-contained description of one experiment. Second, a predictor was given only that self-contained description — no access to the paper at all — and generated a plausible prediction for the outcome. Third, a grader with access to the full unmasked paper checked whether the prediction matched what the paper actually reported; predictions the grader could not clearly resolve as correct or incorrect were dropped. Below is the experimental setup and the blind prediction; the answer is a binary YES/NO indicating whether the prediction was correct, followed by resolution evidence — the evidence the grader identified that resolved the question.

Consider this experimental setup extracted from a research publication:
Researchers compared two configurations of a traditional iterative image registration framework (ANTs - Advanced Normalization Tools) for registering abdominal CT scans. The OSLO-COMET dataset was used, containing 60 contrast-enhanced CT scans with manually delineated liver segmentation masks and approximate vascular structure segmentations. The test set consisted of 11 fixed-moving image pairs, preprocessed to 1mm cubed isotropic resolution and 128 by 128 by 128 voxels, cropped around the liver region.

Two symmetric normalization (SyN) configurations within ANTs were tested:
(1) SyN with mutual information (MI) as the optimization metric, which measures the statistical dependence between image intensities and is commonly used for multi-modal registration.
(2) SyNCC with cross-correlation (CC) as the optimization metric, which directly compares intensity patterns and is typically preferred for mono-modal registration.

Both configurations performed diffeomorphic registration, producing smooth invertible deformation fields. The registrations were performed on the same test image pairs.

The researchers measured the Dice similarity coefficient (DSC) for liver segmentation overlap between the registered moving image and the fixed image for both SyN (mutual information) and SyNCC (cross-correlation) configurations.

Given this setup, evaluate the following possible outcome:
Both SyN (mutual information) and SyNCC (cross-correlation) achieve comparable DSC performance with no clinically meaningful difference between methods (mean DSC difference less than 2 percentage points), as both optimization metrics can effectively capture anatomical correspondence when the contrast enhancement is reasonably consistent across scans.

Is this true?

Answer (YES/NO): YES